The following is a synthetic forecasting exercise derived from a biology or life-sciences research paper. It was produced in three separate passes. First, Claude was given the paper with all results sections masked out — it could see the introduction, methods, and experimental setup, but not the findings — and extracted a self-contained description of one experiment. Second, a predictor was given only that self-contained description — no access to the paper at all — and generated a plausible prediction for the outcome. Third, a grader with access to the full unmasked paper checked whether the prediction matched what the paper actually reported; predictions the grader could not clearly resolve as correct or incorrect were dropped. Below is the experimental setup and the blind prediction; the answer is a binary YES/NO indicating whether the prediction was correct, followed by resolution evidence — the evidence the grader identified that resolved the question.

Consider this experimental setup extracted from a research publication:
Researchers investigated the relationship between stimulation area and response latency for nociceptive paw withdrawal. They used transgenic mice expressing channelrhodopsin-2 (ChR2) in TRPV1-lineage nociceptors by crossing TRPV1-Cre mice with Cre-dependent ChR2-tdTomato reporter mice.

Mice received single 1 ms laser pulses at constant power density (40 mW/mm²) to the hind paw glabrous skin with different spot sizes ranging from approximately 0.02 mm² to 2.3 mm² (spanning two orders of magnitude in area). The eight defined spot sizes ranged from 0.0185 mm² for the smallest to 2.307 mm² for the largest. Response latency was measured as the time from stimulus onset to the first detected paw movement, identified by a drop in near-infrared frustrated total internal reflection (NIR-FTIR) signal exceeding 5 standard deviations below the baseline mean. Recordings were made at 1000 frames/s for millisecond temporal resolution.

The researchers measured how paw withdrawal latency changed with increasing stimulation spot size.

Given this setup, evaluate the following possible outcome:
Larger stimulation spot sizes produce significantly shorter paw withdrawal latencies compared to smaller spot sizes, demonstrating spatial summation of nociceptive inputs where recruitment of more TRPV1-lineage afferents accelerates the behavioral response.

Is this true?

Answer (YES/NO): YES